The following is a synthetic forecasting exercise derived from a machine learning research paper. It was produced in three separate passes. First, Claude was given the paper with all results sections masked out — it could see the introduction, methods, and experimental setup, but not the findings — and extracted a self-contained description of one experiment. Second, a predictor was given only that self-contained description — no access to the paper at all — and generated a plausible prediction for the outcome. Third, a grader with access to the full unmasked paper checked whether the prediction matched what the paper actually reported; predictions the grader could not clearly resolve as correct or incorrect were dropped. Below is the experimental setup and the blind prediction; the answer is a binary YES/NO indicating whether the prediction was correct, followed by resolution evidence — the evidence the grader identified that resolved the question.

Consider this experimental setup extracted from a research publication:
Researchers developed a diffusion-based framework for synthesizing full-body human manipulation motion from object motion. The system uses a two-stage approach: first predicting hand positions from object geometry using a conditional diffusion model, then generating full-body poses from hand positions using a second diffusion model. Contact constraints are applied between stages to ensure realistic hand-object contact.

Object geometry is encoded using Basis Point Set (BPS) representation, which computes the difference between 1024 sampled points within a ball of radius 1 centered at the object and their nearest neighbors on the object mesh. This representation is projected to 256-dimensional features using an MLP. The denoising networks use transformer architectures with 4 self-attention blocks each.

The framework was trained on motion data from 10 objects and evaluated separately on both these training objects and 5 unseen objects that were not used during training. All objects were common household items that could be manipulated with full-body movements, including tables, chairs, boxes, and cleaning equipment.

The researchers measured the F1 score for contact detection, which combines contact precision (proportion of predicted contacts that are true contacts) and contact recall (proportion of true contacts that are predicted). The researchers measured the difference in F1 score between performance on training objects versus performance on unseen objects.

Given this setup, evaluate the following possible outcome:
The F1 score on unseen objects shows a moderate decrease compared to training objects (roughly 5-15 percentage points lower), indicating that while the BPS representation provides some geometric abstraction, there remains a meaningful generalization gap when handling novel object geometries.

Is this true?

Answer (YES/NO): YES